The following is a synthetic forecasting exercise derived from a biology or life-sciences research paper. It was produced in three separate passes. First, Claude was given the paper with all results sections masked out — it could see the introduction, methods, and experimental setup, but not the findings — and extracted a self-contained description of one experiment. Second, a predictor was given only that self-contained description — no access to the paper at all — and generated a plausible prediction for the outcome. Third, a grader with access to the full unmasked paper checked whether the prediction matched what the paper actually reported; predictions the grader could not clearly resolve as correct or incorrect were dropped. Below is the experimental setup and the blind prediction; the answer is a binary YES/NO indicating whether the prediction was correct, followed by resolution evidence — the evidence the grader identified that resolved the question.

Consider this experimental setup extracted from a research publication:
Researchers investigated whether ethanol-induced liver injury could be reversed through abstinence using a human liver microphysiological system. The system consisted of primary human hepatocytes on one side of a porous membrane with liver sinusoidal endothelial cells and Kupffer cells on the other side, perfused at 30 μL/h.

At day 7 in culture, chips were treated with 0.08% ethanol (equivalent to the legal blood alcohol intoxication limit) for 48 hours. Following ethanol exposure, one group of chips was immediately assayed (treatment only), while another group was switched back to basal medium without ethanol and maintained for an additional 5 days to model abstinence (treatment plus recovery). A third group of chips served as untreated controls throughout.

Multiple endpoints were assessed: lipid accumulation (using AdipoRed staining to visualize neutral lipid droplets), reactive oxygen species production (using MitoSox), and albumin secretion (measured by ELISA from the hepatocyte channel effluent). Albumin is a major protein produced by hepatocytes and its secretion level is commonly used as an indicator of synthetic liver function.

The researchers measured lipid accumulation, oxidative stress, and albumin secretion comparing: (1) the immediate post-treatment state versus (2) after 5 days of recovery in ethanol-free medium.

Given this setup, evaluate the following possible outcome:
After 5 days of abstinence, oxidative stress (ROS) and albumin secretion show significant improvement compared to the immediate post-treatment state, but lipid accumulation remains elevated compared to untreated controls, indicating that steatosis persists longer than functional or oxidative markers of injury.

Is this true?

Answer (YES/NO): NO